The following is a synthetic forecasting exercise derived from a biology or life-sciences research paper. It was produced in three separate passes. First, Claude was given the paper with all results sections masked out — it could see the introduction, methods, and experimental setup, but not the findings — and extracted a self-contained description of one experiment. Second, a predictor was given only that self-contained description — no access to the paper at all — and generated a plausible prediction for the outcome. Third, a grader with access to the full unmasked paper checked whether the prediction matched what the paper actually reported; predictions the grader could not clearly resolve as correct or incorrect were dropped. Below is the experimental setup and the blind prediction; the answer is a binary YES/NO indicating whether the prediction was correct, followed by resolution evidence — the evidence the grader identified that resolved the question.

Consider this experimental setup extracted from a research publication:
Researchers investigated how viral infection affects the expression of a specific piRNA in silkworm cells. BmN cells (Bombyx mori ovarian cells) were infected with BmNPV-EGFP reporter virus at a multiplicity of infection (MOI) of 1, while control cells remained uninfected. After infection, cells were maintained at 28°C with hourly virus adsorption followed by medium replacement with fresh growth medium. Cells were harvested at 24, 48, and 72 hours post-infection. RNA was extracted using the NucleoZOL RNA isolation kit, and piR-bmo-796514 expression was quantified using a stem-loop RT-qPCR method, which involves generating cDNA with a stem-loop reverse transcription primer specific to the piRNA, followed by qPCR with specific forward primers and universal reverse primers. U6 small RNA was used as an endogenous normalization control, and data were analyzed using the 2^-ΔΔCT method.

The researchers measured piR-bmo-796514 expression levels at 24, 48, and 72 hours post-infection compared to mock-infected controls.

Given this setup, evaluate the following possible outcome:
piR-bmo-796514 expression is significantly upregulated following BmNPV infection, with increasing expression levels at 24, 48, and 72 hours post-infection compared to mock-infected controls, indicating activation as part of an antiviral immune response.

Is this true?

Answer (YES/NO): NO